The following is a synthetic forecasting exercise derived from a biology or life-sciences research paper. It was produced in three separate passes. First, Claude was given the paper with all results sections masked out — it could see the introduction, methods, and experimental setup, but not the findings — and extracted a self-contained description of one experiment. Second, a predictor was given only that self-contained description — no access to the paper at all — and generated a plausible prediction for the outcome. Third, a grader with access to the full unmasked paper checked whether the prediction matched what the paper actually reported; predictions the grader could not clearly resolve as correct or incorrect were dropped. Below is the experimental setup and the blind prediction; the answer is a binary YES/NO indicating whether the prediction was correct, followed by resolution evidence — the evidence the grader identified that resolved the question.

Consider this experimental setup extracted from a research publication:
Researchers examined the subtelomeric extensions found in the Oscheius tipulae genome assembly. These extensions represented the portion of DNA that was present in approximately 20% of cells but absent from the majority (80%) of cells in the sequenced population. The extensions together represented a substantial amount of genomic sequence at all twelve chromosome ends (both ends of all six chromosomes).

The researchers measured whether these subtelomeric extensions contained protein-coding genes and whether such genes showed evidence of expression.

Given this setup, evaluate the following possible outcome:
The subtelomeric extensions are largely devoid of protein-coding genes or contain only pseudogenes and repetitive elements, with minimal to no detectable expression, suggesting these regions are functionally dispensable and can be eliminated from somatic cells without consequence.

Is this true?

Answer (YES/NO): NO